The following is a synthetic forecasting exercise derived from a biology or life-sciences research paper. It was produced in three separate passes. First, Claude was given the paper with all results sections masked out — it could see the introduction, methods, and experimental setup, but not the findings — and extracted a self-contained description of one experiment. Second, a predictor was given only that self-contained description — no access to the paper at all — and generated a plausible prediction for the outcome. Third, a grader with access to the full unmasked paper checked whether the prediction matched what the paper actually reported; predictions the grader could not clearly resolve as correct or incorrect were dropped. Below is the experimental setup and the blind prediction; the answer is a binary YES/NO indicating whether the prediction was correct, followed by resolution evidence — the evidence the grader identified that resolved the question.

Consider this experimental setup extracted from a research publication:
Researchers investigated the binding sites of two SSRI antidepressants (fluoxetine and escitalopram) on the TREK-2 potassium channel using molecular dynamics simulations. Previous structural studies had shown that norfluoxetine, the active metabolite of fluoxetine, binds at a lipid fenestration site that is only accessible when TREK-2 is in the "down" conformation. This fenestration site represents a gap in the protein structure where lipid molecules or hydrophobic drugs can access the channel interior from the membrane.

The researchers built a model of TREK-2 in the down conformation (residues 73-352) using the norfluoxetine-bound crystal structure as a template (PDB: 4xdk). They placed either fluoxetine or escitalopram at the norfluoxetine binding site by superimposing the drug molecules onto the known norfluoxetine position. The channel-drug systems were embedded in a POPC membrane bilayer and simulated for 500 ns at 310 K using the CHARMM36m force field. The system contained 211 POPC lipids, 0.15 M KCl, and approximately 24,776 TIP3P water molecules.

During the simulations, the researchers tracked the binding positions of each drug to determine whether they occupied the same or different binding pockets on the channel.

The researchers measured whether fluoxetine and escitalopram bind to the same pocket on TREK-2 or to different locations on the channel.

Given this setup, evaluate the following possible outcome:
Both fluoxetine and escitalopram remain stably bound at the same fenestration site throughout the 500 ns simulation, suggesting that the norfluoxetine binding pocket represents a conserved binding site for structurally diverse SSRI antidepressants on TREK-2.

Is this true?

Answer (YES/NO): NO